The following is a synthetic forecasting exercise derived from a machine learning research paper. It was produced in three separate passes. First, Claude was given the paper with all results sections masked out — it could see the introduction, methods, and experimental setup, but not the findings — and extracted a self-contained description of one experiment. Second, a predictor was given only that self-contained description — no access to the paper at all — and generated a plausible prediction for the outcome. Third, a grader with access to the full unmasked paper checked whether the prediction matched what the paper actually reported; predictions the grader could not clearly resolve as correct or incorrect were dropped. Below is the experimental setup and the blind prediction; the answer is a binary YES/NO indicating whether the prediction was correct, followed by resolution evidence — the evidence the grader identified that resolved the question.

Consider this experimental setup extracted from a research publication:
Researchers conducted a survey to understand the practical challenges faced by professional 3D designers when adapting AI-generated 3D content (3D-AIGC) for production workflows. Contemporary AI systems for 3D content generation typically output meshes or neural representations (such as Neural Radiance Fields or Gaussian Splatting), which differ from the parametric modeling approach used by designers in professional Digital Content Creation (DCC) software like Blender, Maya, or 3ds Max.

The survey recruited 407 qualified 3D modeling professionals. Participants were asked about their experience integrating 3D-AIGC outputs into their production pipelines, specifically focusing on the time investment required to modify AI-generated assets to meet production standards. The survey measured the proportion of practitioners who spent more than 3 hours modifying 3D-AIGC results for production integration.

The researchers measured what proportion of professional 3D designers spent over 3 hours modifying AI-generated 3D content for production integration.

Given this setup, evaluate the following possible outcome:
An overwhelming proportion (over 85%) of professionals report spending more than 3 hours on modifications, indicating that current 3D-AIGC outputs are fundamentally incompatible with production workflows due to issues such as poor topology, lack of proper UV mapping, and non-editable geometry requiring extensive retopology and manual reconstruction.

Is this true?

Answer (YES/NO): NO